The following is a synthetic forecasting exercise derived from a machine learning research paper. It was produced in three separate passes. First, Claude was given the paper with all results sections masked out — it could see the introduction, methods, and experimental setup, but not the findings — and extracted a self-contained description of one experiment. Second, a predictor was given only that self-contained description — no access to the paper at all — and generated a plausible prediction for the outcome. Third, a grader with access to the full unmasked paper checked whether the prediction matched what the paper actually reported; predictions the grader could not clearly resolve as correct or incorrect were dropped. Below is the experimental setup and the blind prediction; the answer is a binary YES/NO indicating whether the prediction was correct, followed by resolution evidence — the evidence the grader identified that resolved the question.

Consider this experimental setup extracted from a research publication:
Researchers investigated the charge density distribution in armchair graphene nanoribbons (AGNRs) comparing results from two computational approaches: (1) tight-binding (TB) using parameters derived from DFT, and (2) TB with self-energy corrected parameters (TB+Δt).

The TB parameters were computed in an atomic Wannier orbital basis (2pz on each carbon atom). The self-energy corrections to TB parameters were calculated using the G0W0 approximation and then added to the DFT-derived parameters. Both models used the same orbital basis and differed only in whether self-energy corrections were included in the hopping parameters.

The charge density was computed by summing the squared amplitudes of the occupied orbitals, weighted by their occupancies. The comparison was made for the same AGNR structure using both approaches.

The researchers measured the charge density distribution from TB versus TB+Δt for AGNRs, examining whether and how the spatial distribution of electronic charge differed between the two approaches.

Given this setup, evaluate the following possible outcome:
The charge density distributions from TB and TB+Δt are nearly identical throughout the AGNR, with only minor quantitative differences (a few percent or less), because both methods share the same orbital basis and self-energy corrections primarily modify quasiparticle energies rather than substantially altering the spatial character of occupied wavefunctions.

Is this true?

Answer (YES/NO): NO